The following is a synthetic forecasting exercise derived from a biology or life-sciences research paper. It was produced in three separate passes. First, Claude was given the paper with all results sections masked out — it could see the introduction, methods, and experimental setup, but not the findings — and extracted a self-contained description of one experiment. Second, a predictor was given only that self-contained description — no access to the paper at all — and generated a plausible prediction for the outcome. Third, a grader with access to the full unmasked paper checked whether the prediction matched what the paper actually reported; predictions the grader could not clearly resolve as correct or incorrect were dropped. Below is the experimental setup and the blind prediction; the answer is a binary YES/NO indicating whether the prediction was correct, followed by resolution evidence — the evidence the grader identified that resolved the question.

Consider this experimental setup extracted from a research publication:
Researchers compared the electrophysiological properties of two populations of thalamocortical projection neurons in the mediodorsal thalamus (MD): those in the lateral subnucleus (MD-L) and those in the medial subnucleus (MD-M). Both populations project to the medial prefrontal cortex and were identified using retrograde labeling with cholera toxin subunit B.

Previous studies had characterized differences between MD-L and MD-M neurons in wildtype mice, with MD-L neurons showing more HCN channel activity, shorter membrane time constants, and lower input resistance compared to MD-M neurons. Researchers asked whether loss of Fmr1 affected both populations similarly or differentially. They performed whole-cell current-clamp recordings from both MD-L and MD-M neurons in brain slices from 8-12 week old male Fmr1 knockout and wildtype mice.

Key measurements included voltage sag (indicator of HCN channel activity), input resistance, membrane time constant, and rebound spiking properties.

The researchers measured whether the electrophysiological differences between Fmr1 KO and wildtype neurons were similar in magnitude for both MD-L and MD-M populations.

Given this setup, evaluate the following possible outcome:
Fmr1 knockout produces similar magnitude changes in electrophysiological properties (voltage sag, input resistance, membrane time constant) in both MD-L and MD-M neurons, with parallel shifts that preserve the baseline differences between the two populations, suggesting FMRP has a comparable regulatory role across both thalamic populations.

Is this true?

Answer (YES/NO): NO